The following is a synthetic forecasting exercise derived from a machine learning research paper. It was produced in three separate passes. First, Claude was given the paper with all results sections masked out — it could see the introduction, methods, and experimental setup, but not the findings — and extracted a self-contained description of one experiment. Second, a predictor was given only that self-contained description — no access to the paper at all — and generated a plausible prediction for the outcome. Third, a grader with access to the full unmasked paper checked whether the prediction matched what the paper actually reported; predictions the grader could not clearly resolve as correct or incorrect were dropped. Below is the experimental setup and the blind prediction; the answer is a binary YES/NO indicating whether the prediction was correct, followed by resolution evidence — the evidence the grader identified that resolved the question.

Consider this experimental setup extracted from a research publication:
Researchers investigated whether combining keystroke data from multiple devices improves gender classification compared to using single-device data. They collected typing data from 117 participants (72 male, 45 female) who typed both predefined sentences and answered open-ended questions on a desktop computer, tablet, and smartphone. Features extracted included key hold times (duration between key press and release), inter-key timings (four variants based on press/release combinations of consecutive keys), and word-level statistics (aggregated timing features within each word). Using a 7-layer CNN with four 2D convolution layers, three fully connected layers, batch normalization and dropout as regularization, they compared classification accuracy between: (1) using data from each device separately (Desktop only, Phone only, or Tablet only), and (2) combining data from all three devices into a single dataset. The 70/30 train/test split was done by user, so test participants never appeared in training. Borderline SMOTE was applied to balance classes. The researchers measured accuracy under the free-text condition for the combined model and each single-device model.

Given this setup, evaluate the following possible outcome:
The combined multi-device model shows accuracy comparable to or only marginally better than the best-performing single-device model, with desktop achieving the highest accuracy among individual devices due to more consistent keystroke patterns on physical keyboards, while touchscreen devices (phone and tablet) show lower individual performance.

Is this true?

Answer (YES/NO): NO